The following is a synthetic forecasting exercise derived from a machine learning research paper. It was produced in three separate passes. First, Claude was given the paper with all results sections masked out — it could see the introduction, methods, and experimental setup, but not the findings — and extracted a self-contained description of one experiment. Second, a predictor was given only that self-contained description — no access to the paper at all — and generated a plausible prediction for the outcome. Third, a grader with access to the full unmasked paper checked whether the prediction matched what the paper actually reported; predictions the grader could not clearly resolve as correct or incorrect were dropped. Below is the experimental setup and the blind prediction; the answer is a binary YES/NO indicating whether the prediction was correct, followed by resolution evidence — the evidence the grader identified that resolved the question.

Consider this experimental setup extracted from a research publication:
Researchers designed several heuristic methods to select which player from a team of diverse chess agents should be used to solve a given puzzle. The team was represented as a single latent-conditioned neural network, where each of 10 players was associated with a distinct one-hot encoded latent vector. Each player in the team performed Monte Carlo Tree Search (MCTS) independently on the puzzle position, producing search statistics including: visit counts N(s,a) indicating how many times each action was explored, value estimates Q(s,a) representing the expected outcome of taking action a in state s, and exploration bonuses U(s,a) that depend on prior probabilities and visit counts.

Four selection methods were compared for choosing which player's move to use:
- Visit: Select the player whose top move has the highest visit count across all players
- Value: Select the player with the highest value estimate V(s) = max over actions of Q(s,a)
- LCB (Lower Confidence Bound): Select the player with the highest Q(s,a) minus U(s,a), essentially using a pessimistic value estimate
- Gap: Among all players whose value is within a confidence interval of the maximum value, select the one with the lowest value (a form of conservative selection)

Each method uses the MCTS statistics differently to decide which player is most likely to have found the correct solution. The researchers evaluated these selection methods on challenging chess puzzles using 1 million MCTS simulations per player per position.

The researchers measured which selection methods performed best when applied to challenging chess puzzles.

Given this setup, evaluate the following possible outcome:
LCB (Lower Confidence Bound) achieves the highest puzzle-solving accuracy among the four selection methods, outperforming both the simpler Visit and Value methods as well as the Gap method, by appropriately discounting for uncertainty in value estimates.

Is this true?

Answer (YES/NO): NO